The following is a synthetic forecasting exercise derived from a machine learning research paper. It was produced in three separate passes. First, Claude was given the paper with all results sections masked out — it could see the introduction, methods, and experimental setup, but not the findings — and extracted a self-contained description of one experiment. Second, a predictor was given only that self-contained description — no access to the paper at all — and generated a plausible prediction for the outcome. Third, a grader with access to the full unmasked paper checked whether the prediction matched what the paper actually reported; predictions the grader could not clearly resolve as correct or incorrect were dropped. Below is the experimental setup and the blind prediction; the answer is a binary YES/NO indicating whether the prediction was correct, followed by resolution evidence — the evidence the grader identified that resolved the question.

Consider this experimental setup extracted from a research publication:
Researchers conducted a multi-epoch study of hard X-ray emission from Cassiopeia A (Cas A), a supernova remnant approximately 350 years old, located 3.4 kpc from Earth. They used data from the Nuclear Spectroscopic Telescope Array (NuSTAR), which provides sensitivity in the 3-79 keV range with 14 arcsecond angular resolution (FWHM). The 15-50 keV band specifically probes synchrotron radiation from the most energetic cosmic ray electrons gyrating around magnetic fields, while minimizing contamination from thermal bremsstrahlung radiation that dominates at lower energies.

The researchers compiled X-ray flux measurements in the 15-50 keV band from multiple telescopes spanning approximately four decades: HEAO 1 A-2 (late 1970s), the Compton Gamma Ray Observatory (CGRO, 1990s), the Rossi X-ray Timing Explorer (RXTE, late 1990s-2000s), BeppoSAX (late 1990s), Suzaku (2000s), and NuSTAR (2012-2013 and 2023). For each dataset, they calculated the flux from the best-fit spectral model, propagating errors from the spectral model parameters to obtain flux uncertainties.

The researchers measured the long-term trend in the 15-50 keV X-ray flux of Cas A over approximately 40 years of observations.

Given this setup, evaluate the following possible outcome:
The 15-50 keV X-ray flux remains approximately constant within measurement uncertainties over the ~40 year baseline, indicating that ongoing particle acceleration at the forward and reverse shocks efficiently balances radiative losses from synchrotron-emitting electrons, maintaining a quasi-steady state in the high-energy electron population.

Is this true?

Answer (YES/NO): NO